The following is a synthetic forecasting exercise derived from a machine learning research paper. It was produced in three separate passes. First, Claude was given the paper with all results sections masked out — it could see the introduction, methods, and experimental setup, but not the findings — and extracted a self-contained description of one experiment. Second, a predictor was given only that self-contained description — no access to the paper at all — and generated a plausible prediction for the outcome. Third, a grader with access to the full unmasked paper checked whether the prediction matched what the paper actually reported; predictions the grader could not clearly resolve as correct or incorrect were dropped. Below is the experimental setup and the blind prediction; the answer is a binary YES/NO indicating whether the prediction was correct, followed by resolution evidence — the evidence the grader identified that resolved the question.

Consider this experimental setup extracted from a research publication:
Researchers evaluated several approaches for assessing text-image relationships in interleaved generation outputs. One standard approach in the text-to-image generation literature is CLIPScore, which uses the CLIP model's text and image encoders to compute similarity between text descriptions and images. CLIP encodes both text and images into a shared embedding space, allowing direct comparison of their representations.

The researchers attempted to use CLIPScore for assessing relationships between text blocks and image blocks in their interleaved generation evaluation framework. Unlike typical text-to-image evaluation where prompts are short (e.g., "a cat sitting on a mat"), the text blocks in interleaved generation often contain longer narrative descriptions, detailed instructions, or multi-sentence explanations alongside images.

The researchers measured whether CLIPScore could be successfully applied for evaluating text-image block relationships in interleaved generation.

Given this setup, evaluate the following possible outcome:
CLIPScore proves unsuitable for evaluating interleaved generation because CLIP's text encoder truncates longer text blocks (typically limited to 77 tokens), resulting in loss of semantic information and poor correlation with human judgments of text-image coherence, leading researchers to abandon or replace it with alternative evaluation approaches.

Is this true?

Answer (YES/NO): NO